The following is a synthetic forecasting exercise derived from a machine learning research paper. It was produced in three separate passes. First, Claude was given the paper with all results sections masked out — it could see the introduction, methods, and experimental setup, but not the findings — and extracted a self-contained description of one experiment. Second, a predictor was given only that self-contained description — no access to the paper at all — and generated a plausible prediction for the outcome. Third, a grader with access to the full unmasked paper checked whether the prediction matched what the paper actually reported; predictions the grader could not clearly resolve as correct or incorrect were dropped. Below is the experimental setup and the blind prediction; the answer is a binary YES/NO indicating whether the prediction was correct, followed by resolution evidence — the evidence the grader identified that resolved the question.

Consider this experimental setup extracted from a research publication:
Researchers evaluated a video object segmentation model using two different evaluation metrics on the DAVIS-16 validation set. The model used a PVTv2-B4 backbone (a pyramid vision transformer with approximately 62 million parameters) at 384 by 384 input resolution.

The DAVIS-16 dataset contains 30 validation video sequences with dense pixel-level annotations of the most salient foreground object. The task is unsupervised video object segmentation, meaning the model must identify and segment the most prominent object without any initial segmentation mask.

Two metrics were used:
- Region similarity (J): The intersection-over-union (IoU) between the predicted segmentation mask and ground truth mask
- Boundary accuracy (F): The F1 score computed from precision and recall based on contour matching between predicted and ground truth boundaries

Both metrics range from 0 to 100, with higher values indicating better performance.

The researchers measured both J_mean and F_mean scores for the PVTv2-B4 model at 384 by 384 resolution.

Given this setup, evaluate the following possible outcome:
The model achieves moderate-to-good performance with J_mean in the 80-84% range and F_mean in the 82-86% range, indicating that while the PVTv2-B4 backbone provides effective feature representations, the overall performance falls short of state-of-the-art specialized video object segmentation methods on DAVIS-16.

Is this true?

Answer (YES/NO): NO